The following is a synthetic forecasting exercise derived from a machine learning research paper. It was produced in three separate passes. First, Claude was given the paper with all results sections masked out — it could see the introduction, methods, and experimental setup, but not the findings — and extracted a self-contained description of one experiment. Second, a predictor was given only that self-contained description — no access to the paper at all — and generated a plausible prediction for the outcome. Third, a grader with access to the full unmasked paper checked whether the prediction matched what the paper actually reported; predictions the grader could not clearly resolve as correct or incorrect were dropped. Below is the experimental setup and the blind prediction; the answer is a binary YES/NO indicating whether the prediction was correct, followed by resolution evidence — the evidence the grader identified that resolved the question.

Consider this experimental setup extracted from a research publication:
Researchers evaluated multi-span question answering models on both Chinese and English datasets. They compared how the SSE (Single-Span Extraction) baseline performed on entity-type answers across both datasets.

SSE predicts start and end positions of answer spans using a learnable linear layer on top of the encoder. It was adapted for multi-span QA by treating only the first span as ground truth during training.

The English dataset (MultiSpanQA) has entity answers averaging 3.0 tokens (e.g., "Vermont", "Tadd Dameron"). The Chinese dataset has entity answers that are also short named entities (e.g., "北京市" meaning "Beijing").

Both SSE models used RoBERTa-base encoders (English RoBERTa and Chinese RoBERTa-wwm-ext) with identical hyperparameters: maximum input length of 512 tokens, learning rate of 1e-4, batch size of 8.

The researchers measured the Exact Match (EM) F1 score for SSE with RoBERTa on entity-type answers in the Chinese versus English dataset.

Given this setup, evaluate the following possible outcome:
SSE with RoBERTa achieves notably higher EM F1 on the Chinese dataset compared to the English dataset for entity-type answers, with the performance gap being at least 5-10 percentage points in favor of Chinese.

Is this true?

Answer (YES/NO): YES